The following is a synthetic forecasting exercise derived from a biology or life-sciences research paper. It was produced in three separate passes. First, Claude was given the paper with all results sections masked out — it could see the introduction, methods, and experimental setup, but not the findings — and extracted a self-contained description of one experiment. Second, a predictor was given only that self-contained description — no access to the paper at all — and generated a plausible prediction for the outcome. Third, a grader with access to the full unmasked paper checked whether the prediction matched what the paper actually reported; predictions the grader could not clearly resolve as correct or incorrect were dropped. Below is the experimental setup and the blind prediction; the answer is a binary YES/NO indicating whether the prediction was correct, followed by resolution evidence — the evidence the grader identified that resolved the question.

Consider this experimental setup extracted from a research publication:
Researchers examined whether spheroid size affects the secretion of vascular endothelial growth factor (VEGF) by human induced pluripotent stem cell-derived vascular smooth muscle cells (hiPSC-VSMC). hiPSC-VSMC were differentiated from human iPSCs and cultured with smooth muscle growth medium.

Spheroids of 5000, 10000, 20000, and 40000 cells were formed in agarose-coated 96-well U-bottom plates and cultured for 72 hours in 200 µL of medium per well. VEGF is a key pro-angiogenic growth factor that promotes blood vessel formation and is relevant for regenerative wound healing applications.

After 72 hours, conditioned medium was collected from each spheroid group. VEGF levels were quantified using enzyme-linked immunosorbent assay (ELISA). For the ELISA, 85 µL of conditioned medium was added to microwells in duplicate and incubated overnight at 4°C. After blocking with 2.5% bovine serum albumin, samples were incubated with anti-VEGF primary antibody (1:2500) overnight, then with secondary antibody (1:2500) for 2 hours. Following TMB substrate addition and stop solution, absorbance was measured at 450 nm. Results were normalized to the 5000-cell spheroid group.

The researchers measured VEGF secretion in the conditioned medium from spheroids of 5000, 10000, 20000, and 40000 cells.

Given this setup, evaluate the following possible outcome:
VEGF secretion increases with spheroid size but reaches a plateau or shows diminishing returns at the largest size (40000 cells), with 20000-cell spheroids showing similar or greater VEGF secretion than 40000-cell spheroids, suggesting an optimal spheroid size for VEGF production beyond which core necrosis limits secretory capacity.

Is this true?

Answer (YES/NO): YES